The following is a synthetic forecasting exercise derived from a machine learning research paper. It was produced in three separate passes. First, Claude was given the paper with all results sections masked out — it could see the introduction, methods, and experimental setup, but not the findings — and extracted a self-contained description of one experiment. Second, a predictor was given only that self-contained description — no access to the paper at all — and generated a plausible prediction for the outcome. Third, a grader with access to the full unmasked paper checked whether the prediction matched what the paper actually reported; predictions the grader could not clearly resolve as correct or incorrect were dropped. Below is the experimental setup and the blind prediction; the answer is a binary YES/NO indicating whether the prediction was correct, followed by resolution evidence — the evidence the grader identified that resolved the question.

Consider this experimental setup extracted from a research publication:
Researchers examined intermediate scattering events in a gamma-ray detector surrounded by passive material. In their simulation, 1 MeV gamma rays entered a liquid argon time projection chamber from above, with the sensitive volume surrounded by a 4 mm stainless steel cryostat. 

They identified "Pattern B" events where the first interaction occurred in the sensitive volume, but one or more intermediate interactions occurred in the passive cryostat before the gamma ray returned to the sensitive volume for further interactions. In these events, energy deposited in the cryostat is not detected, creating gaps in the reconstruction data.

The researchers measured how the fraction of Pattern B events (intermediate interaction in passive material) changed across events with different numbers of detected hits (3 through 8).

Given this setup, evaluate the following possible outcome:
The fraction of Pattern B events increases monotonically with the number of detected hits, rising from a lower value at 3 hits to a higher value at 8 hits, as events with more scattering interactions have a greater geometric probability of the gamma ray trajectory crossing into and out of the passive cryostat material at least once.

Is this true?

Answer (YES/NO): NO